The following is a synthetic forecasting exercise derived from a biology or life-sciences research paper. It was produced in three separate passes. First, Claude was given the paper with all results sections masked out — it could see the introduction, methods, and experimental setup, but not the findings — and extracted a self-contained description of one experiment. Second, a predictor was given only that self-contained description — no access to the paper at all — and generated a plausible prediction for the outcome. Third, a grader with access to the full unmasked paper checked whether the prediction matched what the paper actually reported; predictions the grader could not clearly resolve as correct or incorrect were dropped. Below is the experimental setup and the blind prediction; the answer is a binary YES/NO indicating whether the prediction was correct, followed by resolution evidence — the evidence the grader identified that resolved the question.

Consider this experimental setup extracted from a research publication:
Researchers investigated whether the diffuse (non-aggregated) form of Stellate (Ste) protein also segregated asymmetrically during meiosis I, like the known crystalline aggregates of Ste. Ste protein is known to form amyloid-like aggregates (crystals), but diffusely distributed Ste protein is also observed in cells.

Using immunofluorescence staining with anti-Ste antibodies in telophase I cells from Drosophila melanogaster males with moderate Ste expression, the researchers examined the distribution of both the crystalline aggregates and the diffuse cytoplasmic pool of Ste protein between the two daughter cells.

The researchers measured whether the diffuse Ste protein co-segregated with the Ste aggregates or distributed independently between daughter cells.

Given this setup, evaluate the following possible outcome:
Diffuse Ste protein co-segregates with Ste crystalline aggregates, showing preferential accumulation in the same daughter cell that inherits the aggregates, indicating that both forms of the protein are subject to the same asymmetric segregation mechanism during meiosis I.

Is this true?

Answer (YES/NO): YES